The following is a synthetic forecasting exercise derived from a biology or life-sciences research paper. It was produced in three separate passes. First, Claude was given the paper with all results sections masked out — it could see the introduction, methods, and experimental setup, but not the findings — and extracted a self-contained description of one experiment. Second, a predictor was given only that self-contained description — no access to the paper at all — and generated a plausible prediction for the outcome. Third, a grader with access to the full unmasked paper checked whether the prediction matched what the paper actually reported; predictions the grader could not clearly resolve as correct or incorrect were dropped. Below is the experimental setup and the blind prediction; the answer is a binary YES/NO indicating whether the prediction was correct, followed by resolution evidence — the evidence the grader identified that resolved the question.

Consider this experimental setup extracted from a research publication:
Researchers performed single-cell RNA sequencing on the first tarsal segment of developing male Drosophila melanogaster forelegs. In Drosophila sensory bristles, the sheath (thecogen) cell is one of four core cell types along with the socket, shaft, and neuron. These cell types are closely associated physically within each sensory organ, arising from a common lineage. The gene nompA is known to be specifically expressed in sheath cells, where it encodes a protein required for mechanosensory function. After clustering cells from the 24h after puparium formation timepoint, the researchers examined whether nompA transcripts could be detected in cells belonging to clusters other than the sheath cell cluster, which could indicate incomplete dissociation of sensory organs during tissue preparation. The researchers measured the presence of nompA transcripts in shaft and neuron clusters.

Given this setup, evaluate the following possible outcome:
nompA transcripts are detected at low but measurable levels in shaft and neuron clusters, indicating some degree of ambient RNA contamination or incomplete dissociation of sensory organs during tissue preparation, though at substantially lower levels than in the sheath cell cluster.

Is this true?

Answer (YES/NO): YES